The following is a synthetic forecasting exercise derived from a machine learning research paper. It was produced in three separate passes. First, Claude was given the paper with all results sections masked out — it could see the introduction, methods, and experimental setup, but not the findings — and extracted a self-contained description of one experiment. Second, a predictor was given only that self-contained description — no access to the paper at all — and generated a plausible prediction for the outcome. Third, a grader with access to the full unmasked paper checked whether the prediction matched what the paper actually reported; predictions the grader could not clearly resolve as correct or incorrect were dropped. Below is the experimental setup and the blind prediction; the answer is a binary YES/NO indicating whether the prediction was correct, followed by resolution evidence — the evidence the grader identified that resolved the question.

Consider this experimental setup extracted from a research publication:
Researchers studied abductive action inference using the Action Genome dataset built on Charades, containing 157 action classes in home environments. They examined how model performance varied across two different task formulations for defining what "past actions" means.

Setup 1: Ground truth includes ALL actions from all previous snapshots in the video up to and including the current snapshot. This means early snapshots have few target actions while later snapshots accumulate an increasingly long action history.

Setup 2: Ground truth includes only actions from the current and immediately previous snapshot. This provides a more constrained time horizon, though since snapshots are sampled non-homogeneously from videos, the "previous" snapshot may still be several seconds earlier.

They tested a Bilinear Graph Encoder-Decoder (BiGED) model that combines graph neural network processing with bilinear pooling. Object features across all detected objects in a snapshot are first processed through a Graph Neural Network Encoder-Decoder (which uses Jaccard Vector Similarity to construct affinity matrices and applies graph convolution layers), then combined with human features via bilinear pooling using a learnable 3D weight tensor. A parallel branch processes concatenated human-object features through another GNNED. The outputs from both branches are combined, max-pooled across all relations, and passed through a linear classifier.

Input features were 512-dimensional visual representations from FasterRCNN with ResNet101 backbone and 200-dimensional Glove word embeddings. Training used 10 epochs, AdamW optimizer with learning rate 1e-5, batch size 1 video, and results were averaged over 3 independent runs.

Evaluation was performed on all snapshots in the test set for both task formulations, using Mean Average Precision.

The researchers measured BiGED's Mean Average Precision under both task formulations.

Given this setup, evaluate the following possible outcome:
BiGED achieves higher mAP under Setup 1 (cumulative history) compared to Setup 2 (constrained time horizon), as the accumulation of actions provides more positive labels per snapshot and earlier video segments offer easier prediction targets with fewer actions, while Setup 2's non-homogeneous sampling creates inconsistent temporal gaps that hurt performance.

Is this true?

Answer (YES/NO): NO